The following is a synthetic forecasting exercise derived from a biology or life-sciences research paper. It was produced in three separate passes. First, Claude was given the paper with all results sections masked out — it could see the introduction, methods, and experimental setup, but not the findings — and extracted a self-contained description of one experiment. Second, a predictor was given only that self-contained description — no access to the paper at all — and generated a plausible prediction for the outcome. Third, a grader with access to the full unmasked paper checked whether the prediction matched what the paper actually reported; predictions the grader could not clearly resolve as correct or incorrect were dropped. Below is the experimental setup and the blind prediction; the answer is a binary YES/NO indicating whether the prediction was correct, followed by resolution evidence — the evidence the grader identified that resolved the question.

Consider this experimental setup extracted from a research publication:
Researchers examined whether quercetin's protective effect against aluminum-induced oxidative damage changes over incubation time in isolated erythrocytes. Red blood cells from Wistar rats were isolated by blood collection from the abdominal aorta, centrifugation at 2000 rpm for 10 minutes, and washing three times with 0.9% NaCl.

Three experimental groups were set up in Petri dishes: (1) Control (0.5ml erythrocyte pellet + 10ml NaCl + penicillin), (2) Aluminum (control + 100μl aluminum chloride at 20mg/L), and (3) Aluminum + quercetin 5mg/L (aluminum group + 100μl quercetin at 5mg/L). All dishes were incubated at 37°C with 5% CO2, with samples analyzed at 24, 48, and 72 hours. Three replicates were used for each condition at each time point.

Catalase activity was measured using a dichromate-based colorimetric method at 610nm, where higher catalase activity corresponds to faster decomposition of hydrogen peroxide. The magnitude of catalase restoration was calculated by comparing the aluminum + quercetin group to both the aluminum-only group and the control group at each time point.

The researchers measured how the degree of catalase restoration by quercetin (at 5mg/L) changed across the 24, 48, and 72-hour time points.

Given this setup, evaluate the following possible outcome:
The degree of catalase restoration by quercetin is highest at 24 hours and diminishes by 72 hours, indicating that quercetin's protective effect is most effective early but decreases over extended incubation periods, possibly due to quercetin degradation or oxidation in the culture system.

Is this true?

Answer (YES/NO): NO